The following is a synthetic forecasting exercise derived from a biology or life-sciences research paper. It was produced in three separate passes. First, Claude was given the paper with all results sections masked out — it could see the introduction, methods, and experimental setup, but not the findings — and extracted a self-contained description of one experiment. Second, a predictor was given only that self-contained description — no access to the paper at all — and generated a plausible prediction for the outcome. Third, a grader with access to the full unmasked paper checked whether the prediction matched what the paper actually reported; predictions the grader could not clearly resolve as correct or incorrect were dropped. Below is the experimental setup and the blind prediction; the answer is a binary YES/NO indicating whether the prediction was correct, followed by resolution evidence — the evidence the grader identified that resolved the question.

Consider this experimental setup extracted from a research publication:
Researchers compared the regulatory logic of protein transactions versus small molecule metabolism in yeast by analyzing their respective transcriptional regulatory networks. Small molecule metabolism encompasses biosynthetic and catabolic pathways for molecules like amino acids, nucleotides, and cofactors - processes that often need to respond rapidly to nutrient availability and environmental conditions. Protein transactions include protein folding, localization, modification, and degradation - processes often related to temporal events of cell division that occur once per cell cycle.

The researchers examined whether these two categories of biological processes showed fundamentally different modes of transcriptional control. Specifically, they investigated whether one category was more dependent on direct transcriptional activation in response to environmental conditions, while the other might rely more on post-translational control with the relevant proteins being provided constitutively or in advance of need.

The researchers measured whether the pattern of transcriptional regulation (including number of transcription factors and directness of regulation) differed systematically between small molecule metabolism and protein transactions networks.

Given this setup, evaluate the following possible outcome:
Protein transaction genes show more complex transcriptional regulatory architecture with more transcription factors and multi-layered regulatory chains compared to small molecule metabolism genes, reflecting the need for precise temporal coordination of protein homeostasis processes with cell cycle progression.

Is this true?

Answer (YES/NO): NO